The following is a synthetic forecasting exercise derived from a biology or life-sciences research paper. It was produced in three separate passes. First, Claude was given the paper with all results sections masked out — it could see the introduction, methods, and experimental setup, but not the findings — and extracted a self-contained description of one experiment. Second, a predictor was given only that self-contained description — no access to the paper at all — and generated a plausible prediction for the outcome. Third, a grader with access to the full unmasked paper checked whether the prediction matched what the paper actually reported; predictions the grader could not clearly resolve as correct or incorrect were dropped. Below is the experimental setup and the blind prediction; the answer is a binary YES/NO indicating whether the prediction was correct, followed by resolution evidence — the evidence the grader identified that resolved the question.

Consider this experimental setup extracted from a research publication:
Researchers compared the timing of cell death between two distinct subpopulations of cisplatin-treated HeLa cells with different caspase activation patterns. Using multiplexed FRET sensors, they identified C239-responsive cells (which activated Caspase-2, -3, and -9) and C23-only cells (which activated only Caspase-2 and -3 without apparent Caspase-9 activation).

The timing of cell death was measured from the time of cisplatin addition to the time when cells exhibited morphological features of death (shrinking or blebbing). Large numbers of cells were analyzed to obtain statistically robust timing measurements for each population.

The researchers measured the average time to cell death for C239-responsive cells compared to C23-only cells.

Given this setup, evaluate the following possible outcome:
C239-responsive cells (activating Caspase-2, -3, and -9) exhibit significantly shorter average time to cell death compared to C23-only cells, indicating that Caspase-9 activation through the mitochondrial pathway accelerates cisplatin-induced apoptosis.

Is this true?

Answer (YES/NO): YES